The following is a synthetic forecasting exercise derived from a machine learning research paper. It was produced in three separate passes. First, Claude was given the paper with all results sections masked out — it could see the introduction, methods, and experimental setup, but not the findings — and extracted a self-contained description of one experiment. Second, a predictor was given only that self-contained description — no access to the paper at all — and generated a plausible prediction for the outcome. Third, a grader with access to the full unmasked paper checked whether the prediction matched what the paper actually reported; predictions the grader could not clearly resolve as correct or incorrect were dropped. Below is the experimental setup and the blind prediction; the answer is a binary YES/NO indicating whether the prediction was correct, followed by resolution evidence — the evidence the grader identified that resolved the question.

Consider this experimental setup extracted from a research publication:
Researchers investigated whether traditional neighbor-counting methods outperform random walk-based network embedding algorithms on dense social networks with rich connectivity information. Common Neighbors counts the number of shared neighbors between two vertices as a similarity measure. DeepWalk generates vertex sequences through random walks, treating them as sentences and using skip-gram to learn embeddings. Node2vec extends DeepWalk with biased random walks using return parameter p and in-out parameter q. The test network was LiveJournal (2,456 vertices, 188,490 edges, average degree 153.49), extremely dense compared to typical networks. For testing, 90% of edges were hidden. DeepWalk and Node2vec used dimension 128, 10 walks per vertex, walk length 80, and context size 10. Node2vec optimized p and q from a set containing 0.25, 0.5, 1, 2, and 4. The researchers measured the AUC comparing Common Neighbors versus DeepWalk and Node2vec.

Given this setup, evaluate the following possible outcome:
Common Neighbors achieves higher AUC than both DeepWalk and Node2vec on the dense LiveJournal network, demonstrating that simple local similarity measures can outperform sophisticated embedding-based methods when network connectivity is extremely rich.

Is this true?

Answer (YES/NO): YES